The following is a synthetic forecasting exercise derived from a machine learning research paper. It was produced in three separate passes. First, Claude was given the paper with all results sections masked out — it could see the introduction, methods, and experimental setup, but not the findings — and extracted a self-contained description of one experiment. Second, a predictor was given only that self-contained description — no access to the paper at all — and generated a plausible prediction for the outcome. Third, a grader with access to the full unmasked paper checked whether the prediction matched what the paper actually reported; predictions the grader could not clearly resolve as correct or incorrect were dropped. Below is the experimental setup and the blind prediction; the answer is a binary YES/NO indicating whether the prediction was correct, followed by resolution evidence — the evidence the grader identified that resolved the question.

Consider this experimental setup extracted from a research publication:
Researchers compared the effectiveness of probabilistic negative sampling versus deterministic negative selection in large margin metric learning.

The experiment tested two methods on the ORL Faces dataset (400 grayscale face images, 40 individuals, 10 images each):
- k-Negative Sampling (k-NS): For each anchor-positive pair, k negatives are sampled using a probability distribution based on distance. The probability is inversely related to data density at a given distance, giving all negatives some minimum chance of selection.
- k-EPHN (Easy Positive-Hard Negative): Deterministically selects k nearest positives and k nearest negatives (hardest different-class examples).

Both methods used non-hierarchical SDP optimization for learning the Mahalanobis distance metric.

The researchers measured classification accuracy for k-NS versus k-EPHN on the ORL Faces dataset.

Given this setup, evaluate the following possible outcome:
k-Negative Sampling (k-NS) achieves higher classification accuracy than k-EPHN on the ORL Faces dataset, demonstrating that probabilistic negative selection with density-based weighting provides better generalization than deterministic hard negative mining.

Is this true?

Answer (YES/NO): NO